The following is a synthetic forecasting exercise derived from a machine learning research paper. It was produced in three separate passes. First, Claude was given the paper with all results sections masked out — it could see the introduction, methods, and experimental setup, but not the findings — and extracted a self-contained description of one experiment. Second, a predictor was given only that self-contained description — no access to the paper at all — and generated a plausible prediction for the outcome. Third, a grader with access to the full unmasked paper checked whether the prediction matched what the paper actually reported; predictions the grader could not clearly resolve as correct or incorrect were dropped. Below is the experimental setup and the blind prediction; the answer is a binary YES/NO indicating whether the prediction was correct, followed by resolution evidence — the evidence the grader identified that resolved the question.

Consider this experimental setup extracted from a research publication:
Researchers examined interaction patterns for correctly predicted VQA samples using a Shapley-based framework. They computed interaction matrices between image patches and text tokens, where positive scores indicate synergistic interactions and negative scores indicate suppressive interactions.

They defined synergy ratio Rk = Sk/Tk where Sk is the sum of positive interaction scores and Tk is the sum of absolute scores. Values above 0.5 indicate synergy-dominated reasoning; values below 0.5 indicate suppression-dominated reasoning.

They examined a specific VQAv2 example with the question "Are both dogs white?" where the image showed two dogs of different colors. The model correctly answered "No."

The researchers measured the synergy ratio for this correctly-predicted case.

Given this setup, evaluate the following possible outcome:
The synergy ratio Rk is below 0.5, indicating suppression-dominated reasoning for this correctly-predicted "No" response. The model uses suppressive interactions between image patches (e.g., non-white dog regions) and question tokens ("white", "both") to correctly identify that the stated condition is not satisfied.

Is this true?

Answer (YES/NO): NO